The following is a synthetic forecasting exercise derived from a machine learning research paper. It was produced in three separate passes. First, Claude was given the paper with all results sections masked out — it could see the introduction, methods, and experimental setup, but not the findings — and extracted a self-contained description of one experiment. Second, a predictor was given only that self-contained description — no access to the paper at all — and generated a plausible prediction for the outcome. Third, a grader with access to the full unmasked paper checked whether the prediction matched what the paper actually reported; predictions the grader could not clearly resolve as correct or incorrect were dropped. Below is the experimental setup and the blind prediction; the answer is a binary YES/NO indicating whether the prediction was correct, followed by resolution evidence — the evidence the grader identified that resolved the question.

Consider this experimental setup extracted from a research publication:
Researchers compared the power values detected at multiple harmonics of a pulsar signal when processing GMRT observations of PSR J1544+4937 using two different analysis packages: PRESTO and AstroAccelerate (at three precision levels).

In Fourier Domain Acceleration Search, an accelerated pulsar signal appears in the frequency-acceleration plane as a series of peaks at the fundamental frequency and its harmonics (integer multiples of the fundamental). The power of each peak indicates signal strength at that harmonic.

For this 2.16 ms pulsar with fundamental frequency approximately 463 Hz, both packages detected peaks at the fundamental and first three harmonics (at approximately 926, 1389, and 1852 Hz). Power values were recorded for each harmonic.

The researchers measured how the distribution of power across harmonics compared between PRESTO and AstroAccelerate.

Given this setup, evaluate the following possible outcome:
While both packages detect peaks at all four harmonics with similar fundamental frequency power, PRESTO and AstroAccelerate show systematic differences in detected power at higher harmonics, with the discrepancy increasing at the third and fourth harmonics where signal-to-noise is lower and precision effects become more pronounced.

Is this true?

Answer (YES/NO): NO